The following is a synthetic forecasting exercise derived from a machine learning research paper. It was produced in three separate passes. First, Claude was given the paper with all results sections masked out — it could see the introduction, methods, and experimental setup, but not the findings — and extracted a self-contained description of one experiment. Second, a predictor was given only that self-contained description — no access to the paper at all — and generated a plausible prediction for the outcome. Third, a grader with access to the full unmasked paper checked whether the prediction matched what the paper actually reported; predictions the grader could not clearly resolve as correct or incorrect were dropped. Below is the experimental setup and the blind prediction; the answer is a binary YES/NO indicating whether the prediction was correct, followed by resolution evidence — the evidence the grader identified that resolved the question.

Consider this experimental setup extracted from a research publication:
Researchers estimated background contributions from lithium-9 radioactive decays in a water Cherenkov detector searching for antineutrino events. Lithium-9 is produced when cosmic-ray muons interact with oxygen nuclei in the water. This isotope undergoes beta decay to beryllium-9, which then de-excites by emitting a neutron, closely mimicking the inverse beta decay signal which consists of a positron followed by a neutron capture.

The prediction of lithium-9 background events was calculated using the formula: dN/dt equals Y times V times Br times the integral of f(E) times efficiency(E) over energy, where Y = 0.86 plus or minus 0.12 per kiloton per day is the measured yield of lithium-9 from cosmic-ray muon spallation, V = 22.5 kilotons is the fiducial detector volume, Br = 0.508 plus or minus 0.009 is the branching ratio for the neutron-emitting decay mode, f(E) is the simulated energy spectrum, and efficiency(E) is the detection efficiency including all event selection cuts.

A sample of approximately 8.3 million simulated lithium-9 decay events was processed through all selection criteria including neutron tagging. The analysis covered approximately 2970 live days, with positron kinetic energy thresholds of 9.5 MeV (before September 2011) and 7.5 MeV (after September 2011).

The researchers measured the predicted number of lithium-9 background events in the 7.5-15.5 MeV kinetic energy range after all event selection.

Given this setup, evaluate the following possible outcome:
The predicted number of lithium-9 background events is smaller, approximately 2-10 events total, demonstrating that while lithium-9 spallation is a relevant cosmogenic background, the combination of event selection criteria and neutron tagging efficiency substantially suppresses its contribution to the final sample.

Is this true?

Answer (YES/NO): NO